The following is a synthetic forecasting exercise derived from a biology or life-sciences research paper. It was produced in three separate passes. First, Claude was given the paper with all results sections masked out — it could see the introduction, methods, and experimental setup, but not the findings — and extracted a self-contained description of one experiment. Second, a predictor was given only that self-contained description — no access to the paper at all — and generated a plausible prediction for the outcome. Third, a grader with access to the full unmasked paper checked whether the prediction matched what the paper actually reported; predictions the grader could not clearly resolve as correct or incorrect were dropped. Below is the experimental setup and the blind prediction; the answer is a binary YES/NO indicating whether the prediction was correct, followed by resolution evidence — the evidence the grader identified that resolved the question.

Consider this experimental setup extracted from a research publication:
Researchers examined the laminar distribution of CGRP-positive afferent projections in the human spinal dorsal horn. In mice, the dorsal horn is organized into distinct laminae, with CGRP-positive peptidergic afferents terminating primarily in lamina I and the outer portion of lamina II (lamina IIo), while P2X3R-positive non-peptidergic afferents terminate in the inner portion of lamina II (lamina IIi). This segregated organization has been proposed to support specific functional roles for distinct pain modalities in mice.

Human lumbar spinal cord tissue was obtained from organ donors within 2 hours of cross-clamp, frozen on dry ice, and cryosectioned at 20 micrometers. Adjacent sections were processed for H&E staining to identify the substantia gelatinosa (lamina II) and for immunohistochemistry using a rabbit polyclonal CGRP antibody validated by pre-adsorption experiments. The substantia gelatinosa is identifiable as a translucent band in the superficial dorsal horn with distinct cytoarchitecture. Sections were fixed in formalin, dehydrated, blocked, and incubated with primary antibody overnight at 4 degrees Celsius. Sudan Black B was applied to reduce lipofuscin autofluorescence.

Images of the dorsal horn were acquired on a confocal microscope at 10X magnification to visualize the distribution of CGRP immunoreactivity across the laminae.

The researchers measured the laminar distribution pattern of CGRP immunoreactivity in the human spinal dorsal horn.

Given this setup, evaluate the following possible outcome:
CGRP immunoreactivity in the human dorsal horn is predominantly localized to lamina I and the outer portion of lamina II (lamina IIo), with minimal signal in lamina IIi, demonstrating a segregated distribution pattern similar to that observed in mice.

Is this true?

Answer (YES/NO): NO